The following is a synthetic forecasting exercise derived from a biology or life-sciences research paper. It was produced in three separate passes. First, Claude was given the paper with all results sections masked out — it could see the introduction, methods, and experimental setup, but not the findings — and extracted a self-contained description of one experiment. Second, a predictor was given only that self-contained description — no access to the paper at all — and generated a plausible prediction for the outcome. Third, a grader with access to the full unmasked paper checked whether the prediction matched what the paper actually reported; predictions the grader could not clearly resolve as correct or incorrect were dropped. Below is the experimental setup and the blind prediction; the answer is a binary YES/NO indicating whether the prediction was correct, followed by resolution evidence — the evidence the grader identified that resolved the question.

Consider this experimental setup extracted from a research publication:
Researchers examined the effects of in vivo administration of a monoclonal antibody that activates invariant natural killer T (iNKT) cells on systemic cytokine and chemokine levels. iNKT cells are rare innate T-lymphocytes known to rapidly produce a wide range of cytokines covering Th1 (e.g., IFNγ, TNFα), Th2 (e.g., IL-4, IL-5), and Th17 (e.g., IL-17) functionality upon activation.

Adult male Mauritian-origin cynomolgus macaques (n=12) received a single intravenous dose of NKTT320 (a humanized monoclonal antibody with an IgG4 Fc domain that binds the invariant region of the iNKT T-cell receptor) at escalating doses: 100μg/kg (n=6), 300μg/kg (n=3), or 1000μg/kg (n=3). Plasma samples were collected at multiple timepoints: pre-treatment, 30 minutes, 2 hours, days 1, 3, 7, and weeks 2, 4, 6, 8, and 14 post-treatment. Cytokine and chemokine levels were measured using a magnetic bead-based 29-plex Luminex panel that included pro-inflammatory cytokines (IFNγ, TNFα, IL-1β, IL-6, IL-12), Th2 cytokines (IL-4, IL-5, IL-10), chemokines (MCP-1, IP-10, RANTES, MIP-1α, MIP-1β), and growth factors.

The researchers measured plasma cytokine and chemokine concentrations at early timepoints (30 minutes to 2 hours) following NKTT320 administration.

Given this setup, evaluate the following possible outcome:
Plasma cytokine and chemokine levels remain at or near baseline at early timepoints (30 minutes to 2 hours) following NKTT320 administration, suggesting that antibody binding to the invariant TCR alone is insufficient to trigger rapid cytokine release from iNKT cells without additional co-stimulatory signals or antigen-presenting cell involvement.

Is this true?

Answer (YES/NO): NO